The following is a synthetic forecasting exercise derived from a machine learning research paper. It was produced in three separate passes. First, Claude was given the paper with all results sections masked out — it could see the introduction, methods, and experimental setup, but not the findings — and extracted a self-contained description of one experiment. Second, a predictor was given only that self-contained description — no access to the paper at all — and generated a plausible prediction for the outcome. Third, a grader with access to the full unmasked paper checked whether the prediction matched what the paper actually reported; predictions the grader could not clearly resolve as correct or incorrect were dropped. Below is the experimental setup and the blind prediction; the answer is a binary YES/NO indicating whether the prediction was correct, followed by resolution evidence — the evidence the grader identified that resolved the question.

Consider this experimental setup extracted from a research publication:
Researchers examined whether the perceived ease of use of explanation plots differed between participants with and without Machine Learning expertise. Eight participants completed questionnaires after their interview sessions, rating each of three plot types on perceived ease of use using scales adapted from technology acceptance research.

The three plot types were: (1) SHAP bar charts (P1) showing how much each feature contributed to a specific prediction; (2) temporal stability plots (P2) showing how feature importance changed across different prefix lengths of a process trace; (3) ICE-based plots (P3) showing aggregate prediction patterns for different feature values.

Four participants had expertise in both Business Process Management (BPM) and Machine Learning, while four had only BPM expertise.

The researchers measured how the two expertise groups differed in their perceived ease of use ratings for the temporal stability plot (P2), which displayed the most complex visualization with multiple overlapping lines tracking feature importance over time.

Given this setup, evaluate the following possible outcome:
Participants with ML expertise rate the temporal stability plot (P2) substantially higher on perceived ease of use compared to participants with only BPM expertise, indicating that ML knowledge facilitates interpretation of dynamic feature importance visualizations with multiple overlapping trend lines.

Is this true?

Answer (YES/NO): NO